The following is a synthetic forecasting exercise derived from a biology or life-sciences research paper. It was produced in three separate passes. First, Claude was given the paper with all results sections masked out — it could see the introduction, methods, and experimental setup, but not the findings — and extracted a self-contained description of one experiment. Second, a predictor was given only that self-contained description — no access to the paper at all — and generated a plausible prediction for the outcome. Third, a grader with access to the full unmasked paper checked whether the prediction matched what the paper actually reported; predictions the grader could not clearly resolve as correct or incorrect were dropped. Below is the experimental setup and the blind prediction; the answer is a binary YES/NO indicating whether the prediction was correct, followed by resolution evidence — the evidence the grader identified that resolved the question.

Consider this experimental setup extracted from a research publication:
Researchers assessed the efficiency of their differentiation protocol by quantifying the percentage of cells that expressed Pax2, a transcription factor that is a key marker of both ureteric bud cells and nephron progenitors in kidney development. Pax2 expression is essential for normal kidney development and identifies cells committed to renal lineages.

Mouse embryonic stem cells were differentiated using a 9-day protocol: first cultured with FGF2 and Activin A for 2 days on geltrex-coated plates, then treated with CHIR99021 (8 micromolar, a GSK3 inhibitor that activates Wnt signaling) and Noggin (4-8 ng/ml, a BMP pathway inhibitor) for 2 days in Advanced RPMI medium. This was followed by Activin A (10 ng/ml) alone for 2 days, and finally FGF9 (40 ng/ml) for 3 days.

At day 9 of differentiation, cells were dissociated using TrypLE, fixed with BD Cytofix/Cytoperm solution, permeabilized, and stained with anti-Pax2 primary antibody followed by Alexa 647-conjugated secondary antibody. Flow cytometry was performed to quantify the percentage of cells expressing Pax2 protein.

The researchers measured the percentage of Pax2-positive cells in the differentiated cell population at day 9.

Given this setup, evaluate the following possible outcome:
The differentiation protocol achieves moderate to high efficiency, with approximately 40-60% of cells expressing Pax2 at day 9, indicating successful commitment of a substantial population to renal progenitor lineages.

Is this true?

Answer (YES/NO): NO